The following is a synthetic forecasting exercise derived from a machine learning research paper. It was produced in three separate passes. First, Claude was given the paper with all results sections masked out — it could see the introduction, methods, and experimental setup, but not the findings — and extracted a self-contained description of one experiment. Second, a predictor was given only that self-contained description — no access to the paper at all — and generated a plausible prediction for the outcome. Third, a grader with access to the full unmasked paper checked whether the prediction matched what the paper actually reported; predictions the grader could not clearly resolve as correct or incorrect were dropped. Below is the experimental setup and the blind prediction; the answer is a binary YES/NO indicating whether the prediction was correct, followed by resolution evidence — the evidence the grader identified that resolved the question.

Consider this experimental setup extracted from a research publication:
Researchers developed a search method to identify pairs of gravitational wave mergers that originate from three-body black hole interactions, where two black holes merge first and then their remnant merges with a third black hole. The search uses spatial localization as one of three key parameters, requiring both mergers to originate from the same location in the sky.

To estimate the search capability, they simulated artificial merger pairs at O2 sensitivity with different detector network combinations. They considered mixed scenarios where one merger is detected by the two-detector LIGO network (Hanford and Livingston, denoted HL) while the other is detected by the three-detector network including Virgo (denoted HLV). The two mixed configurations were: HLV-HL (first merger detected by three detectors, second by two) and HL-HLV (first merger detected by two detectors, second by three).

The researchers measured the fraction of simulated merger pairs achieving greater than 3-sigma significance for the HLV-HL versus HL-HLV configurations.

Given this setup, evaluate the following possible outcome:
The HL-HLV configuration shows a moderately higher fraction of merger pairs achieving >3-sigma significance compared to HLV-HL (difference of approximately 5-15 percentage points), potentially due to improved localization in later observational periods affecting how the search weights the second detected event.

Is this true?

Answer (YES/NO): NO